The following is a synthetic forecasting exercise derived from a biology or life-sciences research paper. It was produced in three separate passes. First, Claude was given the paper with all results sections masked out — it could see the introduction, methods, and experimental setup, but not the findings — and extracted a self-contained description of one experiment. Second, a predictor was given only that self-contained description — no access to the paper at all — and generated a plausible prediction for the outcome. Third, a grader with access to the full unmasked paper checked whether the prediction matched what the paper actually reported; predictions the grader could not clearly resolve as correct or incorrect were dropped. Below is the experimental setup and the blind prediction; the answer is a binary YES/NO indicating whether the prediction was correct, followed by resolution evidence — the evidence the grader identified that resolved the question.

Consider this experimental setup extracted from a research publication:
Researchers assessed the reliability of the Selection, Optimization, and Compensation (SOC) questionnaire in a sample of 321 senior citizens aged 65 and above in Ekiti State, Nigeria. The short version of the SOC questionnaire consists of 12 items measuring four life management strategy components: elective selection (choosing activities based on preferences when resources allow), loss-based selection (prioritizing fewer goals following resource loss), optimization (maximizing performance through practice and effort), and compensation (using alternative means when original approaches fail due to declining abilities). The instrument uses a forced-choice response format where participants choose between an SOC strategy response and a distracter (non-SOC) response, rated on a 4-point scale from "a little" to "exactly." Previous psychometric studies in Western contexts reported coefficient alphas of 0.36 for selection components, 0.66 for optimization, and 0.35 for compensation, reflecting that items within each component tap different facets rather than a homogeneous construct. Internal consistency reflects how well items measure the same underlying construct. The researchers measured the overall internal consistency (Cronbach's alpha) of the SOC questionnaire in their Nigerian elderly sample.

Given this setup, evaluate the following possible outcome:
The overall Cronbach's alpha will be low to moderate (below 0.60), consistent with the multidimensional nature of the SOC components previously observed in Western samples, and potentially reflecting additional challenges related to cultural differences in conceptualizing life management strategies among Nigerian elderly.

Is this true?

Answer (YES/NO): NO